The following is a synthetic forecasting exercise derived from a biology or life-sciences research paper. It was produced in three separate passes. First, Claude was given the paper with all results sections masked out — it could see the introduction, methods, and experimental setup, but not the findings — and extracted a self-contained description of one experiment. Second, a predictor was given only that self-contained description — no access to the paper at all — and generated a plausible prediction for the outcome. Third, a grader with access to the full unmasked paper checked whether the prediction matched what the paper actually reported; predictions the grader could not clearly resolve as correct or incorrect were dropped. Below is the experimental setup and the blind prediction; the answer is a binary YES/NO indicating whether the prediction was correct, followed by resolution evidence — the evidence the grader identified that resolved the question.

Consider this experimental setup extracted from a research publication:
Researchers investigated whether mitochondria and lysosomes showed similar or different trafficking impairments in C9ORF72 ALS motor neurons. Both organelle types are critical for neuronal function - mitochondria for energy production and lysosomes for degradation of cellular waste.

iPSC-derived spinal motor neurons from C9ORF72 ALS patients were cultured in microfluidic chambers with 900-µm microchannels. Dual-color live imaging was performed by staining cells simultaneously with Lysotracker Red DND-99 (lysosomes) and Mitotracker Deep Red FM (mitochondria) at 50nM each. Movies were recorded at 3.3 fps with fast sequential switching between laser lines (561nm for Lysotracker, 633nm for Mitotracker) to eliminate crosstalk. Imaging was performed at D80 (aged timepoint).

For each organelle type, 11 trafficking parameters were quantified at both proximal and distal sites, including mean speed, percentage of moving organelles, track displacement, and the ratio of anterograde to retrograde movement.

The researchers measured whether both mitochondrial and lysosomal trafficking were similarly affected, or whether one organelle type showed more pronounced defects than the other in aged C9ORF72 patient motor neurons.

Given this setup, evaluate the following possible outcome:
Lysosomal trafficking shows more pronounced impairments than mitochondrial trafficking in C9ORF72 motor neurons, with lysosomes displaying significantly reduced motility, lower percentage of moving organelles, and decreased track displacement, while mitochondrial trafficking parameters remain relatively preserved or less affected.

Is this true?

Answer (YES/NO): NO